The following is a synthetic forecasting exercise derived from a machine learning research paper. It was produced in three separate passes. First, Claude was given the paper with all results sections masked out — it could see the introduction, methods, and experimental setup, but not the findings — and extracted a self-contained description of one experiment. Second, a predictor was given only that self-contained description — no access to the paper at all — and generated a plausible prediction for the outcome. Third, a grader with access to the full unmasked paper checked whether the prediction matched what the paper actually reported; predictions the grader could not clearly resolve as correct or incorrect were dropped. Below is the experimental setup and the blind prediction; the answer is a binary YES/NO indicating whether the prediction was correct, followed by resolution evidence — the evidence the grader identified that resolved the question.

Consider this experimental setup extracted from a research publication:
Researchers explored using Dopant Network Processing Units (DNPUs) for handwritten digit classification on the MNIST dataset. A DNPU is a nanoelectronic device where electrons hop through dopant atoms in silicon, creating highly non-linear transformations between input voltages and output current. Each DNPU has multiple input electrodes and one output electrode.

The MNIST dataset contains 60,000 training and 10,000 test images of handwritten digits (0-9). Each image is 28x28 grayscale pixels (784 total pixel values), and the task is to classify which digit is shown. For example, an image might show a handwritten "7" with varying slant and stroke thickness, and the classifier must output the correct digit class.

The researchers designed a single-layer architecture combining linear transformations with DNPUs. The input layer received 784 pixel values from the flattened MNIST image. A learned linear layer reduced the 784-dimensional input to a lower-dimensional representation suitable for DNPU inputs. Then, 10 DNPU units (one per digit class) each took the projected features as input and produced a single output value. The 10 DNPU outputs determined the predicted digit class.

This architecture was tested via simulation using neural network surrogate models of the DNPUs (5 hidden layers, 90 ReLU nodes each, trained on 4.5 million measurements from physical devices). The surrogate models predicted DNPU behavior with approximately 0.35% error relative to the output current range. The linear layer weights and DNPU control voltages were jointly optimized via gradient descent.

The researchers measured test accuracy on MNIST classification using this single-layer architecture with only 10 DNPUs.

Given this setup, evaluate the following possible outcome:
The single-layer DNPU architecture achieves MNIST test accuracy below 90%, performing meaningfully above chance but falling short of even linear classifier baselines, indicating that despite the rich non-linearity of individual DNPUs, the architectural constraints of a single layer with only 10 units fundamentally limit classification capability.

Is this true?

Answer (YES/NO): NO